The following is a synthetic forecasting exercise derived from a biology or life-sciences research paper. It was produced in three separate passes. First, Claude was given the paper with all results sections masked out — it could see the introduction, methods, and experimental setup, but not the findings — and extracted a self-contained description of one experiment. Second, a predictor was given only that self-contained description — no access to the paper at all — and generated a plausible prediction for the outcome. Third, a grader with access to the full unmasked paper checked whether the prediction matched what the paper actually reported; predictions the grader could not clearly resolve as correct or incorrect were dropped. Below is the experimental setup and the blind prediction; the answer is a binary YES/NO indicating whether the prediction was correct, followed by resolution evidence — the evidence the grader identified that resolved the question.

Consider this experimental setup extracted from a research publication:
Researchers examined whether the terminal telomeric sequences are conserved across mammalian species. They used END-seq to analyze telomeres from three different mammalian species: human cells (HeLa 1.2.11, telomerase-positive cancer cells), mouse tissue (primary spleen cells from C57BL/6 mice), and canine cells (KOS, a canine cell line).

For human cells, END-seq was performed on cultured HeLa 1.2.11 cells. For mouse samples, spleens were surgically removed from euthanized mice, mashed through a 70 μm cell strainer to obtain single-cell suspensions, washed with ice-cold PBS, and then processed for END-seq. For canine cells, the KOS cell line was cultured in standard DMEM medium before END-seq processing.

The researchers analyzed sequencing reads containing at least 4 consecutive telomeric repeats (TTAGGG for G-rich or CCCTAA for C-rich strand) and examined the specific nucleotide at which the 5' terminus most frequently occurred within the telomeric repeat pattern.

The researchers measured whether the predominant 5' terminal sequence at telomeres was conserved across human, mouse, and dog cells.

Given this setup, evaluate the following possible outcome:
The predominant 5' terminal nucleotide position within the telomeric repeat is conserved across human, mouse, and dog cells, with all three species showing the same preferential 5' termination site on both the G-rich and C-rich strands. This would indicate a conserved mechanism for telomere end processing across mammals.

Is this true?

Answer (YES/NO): NO